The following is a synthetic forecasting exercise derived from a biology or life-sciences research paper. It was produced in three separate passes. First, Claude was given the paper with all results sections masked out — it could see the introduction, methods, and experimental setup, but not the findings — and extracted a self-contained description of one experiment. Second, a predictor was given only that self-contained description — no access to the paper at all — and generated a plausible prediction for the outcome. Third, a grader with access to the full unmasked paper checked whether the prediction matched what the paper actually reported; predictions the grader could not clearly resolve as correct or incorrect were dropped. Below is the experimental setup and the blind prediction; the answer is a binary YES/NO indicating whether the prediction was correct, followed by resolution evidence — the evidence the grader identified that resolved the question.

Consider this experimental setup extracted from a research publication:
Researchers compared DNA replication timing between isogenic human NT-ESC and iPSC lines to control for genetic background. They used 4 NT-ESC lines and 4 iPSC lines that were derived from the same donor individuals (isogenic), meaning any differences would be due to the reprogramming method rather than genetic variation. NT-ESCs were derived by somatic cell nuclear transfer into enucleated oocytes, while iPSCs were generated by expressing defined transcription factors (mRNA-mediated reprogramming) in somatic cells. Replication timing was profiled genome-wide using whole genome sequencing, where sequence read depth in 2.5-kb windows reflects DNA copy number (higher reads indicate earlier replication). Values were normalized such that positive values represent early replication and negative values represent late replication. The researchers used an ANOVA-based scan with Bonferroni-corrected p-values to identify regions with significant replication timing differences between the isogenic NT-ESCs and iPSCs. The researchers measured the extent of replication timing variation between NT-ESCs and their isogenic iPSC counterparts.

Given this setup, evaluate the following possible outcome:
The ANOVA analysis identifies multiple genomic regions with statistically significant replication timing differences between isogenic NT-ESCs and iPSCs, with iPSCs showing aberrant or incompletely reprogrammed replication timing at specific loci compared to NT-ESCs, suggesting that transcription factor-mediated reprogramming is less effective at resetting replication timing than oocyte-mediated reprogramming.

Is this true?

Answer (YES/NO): YES